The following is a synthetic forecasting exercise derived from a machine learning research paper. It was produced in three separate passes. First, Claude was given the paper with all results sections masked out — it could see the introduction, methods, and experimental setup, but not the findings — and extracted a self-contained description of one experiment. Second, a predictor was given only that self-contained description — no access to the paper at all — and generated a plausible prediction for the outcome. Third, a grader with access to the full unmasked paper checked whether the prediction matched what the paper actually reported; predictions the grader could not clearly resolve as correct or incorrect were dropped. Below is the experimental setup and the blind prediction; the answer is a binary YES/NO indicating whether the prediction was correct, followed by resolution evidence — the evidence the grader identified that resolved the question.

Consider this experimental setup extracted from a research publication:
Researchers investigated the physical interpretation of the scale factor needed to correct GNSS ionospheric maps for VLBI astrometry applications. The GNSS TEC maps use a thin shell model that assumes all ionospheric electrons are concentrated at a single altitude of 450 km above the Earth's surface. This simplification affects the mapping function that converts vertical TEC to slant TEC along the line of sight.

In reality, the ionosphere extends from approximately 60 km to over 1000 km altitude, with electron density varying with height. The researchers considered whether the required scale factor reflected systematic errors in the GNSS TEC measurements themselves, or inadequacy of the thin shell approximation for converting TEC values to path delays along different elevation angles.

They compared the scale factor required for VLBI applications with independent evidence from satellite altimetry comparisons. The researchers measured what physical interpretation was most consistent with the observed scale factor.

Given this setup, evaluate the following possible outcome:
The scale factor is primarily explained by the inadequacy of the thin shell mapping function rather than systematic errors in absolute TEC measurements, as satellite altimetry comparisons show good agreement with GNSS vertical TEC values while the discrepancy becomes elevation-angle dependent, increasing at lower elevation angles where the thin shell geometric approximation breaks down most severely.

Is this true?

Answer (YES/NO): NO